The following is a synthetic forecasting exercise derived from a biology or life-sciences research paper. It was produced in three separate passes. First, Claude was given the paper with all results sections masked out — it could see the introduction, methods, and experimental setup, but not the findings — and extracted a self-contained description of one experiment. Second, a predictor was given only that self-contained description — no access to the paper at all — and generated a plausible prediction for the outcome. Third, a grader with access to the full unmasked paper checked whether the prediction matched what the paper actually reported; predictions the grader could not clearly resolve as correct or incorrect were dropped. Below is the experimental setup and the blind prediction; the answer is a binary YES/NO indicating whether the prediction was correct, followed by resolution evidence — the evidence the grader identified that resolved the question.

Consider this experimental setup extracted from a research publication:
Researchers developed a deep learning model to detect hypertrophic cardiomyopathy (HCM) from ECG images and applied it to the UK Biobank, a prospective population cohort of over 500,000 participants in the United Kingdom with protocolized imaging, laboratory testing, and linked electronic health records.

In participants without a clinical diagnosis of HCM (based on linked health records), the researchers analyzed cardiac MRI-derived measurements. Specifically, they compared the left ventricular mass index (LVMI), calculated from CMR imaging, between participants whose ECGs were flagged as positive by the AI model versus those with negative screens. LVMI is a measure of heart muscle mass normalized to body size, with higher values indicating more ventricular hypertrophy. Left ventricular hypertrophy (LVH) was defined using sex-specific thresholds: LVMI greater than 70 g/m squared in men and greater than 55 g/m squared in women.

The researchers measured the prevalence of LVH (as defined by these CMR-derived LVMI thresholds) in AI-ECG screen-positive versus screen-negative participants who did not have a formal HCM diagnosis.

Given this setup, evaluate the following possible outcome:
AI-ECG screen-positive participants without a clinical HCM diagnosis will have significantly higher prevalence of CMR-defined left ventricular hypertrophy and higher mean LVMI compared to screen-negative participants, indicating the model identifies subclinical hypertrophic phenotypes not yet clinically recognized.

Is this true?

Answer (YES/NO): YES